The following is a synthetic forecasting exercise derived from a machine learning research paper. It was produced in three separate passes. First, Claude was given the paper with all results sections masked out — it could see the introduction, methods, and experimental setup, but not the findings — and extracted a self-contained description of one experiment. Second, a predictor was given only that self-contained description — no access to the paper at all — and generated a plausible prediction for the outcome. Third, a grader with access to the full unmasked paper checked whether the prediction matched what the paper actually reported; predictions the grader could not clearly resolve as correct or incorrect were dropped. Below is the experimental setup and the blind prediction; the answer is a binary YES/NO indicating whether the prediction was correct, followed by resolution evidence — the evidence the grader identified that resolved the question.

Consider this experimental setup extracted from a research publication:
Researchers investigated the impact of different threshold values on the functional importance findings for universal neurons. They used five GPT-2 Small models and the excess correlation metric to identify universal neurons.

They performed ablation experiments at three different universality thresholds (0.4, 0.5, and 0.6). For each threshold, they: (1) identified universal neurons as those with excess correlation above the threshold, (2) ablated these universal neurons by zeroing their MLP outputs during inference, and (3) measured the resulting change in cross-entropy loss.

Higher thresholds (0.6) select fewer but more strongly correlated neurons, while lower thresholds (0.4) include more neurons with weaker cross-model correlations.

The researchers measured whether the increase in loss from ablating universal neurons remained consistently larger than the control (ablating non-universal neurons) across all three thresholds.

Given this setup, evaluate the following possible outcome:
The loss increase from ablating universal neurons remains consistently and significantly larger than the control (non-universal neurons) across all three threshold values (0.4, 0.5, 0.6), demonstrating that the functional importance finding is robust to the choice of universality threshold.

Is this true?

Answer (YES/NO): YES